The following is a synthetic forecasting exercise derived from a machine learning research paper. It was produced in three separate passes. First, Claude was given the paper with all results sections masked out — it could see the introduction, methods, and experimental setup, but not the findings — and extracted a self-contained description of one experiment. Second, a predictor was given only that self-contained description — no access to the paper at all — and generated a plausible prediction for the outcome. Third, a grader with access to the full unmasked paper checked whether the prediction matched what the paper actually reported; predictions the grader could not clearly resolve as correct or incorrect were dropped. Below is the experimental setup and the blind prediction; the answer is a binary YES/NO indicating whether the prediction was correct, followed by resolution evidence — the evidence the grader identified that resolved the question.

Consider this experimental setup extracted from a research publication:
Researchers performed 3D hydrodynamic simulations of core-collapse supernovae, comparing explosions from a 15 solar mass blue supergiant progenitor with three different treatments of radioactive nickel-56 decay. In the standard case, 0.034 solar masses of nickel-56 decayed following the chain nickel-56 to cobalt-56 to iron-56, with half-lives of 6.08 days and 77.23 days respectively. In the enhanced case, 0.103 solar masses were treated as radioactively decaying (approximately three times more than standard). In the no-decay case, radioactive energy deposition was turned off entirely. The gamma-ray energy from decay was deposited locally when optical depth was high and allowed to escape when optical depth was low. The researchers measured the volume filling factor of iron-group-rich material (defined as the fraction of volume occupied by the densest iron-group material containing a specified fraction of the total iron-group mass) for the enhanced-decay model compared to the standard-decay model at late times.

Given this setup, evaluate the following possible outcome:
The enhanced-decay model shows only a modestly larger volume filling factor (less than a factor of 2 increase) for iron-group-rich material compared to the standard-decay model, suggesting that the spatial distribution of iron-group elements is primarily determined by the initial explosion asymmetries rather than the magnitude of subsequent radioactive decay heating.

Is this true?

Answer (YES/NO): NO